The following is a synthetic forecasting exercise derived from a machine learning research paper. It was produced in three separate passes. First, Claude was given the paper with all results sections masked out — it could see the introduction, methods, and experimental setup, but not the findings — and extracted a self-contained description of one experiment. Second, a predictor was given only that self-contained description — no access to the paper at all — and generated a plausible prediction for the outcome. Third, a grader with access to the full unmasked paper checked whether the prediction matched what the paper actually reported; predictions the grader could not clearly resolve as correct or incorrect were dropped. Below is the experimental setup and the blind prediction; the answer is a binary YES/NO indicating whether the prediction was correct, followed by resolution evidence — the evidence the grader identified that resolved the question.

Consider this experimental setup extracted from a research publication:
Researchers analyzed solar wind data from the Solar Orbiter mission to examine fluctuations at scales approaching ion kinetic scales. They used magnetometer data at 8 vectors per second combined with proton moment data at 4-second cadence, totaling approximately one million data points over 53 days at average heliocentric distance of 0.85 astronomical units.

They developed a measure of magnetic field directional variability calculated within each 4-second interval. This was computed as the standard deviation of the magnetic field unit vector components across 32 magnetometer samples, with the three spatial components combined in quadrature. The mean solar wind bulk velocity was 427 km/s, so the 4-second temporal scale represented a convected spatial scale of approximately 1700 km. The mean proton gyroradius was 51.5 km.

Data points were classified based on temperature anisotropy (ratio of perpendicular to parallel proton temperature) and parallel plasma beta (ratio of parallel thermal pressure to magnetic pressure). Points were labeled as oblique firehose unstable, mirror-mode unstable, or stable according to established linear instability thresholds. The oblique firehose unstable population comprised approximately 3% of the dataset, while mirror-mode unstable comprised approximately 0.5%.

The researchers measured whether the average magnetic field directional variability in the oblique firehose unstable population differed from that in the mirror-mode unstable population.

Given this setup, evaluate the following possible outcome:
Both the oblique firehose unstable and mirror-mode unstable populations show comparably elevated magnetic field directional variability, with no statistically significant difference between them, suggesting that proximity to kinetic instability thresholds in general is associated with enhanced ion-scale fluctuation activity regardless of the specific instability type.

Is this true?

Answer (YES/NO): NO